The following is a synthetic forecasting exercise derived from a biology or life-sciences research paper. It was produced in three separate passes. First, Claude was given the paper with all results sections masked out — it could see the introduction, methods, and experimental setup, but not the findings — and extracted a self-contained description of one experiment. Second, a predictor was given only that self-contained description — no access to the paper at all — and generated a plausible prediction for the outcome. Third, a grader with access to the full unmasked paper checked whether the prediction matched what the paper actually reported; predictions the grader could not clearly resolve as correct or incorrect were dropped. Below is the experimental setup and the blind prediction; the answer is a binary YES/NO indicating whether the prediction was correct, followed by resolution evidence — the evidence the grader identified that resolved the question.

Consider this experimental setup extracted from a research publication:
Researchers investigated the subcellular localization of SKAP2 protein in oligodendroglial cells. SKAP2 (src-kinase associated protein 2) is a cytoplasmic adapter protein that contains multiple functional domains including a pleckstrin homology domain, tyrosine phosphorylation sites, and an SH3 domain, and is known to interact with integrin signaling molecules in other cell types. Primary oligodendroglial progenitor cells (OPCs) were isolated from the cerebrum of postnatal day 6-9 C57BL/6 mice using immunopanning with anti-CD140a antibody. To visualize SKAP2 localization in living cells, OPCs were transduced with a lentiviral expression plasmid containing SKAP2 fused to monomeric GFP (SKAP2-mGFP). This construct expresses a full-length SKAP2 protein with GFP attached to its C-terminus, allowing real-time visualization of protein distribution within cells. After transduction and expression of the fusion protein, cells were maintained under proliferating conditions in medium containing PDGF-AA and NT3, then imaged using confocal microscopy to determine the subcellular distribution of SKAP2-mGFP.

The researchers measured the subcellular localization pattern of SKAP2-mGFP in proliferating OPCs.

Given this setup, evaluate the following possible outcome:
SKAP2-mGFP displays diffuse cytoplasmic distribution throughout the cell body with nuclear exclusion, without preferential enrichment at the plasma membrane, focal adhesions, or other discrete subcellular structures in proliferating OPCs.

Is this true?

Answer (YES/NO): NO